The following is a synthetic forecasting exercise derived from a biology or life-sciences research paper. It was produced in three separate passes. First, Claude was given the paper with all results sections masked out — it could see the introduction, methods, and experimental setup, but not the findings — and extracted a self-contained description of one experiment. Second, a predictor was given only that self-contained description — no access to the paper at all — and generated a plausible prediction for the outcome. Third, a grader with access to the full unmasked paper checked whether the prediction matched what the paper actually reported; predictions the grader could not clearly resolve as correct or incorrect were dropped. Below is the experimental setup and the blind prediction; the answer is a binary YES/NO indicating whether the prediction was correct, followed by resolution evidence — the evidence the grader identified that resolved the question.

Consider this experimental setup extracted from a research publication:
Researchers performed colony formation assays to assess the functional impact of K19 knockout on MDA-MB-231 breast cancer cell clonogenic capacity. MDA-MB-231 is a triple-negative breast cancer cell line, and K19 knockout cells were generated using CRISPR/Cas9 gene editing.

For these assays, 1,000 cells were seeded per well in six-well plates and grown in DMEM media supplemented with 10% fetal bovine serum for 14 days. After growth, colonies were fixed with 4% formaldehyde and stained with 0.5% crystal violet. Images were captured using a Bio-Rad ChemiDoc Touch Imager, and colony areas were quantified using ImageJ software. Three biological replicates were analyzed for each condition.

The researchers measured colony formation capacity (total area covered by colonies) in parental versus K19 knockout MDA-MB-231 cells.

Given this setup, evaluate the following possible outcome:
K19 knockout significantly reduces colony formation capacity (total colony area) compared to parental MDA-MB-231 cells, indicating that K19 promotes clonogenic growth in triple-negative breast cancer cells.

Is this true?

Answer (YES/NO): YES